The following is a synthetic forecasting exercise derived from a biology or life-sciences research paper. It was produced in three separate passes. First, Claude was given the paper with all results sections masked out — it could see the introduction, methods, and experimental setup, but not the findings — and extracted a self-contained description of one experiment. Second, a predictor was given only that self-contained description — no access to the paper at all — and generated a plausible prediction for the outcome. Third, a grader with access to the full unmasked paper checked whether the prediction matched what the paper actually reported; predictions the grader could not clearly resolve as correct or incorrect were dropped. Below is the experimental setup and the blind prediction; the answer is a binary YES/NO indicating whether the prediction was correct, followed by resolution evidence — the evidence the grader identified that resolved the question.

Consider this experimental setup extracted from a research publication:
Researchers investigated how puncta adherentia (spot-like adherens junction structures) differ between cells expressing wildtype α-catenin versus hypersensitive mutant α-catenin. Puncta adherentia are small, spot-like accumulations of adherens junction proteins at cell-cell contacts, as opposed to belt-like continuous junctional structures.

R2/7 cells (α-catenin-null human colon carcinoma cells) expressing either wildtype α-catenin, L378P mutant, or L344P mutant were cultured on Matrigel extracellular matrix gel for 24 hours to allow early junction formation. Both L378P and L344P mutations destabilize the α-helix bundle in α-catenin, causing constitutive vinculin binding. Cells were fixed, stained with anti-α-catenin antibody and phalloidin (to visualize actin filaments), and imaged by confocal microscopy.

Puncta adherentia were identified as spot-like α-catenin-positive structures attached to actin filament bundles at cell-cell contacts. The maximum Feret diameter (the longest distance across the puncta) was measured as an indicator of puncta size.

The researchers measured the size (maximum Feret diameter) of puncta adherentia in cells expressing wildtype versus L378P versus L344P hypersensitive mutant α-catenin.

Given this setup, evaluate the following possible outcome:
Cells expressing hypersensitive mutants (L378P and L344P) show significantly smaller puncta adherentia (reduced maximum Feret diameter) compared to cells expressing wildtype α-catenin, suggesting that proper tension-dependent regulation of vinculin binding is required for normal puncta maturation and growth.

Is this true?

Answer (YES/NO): NO